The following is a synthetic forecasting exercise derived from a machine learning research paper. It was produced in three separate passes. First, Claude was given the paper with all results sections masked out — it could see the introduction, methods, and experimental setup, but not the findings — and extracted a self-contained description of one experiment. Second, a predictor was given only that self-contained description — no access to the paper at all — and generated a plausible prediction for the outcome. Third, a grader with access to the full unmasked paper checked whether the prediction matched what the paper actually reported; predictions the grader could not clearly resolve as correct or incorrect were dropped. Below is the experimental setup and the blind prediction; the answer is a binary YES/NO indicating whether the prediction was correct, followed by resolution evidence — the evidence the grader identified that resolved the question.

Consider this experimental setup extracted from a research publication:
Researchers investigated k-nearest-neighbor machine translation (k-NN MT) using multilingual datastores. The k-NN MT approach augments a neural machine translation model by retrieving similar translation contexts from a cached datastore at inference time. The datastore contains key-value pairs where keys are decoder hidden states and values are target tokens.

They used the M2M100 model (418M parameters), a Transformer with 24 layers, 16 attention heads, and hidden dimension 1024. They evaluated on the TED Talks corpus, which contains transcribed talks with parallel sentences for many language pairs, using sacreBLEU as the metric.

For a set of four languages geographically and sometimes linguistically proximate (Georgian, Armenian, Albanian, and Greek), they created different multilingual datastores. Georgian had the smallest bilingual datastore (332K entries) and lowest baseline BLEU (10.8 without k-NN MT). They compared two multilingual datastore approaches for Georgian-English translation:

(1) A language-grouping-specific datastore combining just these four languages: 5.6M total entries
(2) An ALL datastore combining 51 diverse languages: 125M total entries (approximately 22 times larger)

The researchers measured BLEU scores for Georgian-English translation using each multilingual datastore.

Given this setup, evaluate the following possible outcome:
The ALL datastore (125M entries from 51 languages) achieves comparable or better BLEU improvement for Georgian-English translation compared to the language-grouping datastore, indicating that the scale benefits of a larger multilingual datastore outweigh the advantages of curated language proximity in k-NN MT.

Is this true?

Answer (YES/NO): YES